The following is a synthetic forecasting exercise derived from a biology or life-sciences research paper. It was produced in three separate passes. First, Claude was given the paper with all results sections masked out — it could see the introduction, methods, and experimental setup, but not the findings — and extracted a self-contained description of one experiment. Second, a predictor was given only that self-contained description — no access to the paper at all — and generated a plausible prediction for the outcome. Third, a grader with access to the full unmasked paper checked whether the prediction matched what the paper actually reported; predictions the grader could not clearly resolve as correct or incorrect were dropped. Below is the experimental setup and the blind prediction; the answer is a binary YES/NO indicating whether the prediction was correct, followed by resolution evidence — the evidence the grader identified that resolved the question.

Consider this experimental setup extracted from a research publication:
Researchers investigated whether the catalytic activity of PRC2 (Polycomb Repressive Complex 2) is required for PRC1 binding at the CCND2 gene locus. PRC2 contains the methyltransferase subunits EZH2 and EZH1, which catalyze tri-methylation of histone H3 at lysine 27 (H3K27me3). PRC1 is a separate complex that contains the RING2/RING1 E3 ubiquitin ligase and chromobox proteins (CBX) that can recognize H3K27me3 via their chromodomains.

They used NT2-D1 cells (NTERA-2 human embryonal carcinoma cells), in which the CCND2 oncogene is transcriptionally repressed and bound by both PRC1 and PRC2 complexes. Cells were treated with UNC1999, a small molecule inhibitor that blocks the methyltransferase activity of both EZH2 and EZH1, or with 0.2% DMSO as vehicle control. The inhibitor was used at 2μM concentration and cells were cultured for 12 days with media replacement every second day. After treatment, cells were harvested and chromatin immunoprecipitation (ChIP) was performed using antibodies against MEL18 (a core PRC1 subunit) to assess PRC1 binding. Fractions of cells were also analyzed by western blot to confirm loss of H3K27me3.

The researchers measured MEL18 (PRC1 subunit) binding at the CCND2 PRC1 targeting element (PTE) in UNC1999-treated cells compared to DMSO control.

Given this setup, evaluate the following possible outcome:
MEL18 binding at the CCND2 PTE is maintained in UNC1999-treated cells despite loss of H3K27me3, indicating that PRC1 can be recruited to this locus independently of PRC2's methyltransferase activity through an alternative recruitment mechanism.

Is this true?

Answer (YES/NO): NO